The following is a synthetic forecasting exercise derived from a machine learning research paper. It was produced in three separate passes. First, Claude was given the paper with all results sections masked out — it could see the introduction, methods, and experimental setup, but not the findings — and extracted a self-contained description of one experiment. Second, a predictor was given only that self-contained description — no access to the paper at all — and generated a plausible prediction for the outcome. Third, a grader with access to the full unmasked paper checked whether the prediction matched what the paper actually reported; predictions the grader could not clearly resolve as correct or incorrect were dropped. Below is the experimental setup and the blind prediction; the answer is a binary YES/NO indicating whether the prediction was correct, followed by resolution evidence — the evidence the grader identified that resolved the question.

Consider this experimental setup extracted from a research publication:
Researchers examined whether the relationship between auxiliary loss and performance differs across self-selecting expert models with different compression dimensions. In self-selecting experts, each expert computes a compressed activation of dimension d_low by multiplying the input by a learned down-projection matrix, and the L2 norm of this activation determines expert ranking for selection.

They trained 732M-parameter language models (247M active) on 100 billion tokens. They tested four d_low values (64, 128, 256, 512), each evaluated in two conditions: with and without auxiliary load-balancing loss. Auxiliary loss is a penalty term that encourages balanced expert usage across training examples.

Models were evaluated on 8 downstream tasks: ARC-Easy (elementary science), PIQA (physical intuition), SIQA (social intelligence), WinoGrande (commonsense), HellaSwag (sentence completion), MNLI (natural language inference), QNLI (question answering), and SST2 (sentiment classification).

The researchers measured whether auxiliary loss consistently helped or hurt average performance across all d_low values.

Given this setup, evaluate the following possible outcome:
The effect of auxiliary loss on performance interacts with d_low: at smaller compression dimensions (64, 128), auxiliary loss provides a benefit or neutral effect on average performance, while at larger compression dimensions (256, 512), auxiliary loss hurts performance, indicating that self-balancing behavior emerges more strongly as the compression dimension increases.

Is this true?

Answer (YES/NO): NO